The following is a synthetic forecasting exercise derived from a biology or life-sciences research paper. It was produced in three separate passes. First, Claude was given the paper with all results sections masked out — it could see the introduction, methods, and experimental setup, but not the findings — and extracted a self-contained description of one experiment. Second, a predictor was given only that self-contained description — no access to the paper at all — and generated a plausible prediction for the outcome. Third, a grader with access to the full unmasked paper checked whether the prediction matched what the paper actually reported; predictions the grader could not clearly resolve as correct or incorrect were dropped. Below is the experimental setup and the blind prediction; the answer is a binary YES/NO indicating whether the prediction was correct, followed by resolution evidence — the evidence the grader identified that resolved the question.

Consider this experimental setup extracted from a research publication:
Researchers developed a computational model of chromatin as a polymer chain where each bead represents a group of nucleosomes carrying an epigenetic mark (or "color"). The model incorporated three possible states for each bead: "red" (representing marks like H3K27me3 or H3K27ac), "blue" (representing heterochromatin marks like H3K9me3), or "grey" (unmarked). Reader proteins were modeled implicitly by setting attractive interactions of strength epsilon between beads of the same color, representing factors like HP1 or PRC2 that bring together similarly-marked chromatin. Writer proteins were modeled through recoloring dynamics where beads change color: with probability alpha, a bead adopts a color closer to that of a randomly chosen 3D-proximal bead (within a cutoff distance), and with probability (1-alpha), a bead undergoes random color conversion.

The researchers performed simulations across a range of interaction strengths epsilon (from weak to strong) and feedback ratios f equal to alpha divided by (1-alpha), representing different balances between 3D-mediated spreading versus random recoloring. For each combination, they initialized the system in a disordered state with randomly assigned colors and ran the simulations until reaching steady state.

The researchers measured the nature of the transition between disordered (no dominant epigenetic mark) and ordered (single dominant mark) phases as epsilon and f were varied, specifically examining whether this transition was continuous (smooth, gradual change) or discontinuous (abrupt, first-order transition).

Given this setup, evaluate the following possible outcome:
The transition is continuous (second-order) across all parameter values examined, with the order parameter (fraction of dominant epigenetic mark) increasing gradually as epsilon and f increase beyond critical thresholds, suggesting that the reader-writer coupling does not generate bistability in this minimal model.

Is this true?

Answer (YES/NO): NO